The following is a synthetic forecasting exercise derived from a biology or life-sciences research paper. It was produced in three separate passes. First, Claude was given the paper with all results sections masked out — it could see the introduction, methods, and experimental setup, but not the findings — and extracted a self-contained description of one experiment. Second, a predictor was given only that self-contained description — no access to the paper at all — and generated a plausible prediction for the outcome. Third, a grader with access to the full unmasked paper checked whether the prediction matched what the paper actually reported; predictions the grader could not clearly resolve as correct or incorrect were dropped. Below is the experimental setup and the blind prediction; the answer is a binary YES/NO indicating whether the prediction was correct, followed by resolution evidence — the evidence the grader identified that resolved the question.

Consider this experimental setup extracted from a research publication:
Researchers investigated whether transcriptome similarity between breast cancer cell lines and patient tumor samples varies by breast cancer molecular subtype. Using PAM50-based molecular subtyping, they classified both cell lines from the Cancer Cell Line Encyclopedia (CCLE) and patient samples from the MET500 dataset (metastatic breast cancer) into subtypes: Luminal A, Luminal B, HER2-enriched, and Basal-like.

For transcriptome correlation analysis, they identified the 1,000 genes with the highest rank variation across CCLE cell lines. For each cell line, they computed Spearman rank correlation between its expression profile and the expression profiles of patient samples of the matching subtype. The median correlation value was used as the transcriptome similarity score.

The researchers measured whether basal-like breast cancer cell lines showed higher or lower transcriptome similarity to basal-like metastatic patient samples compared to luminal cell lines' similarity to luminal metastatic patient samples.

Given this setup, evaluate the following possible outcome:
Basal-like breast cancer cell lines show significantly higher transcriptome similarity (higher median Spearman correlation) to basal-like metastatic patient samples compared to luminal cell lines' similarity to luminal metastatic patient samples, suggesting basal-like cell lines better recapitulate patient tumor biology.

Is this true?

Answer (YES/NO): NO